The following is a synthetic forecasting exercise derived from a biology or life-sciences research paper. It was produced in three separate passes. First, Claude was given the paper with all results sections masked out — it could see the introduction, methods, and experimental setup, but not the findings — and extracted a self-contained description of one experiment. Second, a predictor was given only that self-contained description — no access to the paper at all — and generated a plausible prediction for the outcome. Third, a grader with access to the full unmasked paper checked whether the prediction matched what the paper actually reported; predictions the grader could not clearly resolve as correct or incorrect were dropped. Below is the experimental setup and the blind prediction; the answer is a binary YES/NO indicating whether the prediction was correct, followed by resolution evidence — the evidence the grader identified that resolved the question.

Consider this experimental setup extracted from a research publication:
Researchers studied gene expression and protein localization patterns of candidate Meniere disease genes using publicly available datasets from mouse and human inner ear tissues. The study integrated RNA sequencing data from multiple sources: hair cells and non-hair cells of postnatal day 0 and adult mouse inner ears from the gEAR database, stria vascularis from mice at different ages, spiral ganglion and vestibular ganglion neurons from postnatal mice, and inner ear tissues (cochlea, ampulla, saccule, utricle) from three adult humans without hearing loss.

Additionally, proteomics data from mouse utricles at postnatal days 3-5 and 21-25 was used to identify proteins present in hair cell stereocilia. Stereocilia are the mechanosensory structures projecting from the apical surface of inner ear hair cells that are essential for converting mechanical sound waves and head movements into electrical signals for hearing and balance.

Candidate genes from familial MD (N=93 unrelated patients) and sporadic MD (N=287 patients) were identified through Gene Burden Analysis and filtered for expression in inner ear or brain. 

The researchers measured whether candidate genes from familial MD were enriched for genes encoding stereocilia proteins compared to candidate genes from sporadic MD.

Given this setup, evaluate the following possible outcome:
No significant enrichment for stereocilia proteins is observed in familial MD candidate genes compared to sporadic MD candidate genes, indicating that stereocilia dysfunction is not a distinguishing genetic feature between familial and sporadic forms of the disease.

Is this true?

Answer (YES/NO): NO